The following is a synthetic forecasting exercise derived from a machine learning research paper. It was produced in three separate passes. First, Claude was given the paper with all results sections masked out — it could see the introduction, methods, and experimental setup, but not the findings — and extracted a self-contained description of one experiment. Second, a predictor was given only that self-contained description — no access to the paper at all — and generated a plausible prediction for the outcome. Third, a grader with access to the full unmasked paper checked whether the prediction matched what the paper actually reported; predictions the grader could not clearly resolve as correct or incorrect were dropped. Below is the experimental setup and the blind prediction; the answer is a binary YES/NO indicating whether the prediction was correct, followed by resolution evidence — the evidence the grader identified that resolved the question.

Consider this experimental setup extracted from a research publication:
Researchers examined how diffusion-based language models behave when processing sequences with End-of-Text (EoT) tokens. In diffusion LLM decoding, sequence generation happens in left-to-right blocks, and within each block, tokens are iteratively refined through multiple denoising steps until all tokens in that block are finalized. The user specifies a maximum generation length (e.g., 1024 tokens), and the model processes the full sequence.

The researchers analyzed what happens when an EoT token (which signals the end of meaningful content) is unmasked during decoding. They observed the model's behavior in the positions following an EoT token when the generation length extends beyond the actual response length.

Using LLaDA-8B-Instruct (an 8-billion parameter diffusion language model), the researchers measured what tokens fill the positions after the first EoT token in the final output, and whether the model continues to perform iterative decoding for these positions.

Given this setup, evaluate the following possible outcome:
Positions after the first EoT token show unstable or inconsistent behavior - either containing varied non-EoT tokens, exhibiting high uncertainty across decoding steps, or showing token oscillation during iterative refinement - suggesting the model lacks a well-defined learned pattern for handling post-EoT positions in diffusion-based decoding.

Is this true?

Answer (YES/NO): NO